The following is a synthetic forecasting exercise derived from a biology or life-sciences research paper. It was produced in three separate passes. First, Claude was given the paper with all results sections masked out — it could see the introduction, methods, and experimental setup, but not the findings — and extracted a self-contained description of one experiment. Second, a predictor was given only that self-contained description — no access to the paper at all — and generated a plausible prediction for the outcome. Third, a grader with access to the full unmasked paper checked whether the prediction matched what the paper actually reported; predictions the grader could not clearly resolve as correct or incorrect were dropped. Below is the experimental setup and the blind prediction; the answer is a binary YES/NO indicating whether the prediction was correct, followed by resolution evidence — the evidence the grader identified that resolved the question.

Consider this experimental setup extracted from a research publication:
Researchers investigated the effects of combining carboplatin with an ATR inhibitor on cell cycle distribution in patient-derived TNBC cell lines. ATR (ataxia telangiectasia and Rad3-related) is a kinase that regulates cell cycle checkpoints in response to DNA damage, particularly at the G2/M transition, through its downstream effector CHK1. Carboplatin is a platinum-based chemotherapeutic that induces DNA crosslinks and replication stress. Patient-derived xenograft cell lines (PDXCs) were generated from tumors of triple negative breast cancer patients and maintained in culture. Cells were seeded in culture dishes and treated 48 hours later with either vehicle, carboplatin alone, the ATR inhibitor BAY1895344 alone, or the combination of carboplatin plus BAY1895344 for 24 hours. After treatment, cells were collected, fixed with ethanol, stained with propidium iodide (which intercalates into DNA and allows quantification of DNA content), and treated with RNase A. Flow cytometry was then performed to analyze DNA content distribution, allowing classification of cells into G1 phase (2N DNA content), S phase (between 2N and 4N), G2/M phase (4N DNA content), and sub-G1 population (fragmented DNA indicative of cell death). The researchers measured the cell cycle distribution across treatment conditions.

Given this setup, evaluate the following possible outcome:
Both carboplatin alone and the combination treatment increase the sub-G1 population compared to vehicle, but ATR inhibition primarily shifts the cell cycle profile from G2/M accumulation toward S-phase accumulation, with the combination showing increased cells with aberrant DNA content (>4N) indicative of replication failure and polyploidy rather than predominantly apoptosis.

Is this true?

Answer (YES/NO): NO